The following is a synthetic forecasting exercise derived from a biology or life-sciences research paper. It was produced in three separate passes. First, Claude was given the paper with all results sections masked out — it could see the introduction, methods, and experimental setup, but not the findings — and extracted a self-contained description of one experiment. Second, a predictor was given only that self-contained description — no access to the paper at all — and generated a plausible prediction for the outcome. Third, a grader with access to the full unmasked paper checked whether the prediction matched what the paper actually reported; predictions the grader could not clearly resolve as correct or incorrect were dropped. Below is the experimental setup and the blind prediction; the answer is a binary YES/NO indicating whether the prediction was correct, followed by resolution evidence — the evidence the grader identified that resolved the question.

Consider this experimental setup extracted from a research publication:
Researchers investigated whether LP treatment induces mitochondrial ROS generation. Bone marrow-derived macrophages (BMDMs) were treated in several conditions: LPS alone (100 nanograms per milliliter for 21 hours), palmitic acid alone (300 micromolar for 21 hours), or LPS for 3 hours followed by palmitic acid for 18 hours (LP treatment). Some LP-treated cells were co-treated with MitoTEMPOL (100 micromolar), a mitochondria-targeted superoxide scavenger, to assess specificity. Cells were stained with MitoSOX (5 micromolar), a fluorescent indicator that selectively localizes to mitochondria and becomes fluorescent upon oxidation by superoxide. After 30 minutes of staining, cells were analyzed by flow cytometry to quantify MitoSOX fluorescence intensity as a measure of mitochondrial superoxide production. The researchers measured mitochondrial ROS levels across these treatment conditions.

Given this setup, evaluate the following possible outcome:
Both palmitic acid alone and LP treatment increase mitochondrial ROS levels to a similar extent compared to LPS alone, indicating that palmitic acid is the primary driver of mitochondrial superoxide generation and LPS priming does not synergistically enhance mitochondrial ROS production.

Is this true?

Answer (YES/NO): NO